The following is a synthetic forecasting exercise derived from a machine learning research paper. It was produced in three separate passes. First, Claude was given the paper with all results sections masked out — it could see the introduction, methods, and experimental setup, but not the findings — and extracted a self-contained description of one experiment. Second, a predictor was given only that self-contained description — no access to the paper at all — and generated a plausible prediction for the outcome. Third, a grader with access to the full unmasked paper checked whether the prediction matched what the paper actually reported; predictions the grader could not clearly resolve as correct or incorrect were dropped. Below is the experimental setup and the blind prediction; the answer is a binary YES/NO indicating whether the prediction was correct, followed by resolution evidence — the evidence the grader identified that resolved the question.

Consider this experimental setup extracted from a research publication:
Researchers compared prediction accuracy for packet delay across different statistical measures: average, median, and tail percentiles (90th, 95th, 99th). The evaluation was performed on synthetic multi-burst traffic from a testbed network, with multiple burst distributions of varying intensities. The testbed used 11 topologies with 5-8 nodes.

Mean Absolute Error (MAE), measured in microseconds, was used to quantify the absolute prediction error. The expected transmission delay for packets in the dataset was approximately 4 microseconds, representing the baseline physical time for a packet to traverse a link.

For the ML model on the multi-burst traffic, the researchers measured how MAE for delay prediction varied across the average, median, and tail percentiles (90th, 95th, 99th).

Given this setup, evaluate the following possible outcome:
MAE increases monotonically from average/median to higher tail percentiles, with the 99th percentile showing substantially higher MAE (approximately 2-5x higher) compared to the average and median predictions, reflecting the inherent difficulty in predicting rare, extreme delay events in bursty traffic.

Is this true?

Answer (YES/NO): NO